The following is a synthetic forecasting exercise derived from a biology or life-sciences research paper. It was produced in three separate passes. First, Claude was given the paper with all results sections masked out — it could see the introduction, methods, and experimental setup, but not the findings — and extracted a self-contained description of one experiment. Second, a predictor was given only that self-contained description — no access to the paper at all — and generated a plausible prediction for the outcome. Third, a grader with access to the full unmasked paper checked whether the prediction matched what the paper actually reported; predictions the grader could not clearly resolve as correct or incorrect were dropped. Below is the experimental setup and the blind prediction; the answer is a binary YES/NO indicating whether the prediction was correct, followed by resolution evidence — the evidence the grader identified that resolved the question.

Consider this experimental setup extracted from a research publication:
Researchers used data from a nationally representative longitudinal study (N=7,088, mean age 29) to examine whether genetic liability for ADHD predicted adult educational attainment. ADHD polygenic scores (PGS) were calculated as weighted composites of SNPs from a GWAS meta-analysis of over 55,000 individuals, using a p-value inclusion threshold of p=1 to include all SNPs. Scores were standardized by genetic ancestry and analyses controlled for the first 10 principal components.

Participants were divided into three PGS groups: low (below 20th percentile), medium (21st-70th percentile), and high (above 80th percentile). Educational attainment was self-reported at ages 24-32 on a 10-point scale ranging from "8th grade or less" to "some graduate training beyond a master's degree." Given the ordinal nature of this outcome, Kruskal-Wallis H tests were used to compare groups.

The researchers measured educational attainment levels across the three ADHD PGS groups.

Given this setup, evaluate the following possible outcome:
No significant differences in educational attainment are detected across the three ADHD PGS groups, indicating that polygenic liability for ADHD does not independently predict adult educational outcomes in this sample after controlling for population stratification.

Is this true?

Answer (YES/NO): NO